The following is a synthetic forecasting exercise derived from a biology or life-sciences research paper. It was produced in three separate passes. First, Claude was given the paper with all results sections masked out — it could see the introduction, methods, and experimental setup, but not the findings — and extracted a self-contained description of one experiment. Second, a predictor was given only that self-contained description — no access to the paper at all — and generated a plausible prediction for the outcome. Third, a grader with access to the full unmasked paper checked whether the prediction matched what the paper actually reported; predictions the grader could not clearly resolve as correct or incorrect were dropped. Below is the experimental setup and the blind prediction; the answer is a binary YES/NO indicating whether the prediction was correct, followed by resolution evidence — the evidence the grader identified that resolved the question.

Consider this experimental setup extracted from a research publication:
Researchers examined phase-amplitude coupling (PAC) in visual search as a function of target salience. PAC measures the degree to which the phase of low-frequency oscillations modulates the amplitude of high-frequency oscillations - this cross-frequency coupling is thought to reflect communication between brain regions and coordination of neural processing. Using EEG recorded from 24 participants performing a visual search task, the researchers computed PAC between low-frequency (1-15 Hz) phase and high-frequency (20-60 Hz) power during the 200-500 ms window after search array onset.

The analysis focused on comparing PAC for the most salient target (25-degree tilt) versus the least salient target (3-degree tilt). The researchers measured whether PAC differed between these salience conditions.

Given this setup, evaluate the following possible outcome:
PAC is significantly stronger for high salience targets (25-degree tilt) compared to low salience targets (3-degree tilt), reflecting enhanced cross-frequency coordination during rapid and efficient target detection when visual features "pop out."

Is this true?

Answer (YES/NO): YES